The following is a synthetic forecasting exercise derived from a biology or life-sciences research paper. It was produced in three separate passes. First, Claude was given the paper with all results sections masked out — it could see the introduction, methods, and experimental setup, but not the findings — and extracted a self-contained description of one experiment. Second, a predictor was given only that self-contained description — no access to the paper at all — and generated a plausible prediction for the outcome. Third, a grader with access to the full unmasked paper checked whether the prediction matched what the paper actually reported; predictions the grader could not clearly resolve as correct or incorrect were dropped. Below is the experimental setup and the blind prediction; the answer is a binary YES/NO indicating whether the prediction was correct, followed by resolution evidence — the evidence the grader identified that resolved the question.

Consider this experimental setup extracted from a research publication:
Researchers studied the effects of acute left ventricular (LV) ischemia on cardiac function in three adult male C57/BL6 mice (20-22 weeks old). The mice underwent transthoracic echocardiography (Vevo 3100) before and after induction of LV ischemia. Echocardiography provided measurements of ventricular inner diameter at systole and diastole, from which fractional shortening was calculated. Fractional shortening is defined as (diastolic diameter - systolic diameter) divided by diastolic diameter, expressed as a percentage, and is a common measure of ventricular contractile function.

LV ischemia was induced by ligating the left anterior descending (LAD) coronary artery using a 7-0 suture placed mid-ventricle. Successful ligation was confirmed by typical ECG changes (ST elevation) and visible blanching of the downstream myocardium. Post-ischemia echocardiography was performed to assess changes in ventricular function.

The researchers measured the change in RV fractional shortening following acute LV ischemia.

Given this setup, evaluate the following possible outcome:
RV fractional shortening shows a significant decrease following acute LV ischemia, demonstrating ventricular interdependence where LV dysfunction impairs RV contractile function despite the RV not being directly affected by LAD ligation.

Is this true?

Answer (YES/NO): NO